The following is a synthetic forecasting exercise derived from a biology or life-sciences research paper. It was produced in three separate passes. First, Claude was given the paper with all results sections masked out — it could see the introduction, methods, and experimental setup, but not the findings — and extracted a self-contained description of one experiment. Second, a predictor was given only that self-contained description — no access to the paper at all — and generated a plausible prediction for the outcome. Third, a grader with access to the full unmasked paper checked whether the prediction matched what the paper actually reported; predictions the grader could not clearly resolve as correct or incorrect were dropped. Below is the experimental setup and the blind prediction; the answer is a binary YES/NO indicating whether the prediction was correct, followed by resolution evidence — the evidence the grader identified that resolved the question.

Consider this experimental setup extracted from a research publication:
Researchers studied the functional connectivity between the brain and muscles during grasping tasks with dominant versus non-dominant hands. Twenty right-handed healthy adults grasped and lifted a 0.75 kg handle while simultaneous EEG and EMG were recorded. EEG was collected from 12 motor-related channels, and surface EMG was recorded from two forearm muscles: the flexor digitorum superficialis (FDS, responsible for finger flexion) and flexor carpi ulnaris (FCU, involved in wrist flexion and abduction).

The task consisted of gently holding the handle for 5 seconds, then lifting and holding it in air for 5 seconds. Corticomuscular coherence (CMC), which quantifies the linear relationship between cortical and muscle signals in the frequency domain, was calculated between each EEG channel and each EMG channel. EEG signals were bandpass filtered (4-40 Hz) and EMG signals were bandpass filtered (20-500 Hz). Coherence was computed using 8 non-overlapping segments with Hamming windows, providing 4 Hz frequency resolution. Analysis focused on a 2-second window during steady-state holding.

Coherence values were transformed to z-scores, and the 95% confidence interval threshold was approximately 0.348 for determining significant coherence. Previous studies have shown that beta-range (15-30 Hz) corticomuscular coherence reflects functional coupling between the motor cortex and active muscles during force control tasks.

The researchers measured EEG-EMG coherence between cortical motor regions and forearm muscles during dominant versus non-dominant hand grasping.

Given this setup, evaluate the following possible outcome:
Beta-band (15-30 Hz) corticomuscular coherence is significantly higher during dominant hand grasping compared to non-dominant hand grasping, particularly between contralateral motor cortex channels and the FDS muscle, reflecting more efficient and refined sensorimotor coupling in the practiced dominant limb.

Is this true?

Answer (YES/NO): NO